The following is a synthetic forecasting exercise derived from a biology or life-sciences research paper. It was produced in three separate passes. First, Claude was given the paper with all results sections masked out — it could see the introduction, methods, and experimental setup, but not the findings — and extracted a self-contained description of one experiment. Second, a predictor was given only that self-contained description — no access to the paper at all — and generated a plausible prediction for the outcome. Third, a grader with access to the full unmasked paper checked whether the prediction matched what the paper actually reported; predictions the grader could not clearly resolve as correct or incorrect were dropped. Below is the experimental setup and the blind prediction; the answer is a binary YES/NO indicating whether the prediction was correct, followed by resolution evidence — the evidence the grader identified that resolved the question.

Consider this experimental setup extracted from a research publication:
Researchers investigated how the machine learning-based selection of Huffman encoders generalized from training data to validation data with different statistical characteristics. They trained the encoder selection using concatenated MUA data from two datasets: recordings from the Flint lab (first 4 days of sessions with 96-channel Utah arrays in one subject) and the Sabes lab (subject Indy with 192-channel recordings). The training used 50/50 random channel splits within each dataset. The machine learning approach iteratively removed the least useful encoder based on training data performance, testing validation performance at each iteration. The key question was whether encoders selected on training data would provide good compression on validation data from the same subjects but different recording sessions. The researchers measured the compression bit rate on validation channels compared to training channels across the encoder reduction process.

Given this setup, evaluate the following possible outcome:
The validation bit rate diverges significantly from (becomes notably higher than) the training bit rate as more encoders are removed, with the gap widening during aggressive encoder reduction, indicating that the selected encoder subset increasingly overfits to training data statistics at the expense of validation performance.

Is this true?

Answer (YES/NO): NO